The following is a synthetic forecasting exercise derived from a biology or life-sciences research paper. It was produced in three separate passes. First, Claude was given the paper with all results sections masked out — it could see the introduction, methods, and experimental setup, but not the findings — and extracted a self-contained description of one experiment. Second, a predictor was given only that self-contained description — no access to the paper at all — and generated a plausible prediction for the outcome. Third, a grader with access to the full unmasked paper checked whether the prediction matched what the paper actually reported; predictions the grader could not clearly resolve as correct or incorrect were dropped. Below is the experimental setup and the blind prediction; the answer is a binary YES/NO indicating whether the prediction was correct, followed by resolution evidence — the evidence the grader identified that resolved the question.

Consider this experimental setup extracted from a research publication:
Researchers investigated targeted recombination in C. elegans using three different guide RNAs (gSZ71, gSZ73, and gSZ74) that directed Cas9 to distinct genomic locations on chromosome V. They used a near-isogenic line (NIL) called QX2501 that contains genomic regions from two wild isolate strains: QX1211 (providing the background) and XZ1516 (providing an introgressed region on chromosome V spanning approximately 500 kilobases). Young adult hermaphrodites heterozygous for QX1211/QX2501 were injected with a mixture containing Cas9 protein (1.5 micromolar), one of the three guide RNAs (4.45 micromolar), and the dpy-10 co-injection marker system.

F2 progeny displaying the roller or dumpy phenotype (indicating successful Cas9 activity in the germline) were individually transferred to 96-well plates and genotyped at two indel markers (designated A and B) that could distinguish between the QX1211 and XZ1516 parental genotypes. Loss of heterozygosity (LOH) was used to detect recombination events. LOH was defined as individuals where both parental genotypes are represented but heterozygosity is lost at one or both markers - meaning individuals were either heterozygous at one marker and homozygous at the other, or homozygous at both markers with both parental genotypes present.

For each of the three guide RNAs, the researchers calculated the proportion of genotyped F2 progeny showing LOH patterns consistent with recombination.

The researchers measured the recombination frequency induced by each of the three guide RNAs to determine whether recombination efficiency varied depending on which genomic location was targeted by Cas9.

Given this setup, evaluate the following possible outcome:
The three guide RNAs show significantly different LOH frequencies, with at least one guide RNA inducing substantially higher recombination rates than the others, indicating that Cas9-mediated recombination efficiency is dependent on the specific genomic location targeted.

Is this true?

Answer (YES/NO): YES